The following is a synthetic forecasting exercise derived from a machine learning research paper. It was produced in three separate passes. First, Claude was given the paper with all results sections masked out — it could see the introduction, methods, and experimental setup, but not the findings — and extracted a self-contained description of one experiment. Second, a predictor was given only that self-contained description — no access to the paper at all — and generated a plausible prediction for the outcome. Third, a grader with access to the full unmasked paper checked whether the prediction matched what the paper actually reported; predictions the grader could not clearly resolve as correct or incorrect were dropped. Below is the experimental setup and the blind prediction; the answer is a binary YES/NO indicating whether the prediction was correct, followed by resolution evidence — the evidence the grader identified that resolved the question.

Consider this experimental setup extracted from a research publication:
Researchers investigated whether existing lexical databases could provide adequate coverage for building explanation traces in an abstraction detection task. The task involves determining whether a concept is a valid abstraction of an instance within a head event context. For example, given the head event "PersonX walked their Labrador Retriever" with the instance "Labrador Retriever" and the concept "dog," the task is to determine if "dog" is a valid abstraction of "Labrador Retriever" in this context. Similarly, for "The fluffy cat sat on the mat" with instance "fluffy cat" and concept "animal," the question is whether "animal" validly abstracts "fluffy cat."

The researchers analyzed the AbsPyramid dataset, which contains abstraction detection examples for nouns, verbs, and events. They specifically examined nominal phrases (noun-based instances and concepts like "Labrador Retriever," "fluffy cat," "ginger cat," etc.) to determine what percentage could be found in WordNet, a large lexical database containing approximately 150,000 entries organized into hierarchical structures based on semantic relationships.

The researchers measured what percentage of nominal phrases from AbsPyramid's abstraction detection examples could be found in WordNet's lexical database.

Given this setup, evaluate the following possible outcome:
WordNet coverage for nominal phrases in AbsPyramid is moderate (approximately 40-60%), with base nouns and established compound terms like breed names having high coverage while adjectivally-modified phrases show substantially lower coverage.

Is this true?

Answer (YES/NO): NO